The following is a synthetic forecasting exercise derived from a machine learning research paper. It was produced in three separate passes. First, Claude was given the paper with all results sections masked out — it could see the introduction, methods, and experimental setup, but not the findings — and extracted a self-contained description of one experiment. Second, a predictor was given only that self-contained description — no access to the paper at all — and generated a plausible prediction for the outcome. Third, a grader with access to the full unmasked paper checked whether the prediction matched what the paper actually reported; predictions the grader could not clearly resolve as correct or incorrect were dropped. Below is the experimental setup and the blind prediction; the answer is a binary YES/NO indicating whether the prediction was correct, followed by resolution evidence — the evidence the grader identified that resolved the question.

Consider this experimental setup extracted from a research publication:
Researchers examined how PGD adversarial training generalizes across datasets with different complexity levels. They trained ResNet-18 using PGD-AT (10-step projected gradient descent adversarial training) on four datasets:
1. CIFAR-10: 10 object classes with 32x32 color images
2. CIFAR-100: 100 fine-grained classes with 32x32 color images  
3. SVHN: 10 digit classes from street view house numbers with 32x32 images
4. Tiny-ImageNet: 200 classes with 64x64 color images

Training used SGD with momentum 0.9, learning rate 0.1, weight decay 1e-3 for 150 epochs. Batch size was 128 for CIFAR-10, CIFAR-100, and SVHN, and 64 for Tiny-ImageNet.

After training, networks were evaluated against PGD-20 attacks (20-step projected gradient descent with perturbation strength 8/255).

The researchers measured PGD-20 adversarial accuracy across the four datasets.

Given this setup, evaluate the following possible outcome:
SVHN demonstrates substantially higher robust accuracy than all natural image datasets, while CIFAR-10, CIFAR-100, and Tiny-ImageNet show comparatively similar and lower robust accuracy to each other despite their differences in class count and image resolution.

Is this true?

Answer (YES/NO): NO